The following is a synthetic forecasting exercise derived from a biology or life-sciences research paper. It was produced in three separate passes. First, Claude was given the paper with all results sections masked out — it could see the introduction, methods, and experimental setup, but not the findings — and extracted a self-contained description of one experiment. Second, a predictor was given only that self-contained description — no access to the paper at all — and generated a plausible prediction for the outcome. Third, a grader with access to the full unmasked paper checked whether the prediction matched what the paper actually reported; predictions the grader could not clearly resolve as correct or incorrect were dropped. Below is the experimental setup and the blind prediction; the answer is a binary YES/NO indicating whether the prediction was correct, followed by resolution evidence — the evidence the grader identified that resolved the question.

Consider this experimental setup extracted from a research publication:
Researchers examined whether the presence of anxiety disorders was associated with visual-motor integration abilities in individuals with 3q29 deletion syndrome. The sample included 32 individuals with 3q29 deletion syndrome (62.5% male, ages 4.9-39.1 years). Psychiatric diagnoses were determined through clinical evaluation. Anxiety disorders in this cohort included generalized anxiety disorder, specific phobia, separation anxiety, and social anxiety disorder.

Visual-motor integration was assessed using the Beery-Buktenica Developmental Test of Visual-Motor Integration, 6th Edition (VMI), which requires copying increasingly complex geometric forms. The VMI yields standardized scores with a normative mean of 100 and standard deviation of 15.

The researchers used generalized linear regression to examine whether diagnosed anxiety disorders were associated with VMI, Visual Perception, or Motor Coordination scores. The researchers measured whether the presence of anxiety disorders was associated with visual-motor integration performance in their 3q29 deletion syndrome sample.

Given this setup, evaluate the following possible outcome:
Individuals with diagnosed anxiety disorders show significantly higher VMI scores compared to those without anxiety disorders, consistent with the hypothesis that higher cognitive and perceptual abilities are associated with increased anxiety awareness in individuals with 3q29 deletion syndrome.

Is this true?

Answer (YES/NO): NO